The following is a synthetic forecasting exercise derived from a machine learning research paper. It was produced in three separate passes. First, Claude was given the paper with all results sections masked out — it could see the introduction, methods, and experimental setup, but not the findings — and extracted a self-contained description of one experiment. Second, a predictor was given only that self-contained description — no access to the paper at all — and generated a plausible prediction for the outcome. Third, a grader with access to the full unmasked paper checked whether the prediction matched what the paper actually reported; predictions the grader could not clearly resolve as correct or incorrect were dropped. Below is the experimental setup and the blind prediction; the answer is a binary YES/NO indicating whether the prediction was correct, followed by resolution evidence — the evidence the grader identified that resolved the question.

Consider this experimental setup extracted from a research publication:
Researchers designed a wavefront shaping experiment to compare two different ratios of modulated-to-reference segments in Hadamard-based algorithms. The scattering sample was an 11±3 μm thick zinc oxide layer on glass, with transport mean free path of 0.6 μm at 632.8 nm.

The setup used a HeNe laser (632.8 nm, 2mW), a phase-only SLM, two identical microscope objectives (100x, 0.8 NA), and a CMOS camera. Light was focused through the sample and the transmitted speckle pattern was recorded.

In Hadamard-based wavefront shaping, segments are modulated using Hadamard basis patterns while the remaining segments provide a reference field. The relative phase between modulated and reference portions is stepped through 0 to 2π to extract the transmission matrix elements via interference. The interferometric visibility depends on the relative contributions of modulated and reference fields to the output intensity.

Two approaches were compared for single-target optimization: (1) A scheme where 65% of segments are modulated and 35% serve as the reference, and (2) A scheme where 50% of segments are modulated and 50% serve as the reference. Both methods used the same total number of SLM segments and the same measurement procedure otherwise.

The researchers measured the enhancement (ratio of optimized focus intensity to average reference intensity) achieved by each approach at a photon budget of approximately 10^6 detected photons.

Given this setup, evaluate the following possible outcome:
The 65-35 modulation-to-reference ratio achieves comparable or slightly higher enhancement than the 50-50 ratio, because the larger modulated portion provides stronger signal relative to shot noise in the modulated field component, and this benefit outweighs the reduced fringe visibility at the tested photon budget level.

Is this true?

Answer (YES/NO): NO